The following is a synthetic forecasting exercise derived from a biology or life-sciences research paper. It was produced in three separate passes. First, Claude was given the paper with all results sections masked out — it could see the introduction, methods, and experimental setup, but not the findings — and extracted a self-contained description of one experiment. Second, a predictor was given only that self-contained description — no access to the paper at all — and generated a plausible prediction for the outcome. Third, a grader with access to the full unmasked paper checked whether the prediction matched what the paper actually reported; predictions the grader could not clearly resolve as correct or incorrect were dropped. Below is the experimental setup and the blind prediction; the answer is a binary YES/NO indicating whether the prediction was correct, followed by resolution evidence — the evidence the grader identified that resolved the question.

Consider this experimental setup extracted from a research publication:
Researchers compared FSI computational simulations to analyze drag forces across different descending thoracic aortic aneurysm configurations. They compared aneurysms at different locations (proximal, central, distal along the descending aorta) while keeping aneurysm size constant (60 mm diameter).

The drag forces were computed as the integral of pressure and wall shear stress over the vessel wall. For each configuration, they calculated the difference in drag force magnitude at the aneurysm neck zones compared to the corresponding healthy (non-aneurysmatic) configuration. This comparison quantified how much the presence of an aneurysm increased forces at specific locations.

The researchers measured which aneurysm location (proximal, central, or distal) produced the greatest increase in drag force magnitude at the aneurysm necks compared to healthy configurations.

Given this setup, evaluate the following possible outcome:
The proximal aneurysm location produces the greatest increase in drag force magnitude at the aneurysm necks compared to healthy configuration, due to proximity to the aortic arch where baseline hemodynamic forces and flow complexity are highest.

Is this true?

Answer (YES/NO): NO